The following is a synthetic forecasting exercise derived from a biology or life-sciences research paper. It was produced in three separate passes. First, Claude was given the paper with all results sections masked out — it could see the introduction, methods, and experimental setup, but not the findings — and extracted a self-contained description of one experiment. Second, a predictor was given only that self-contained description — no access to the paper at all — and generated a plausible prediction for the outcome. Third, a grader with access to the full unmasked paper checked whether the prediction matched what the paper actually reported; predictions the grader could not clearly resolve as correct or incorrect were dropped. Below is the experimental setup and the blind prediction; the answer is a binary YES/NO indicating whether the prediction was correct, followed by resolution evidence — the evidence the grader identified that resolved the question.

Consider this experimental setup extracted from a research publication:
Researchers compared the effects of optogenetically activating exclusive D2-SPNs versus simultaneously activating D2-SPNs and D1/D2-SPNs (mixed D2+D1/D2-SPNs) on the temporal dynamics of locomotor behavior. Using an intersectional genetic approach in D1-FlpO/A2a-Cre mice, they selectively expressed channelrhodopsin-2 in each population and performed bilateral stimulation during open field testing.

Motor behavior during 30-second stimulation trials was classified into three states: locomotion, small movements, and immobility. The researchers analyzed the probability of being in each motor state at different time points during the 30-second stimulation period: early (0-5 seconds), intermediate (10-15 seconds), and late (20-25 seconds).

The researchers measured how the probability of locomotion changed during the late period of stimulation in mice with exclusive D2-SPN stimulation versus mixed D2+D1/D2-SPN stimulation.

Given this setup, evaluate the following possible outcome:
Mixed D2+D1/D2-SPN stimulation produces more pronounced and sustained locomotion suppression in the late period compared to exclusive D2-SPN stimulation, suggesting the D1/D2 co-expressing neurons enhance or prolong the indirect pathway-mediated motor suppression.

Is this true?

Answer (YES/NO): YES